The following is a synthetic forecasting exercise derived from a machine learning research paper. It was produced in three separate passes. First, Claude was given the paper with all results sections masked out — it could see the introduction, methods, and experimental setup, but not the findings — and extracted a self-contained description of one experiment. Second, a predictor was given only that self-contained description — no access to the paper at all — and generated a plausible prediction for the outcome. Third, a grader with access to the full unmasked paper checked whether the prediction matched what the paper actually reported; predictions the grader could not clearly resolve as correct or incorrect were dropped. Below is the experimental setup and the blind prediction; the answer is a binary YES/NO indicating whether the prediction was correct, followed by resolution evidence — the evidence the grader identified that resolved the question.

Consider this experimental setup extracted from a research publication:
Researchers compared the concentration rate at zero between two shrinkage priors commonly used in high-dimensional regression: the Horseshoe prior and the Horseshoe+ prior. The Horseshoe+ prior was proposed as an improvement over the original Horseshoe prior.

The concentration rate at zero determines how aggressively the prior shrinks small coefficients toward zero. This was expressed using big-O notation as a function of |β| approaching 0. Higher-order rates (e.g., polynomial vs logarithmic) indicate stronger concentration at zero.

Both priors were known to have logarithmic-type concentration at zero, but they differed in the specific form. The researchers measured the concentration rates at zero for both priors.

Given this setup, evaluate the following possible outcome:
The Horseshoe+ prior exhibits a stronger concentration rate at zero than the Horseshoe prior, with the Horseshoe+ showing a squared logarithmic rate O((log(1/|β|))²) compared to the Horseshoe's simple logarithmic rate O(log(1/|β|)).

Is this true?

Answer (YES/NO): YES